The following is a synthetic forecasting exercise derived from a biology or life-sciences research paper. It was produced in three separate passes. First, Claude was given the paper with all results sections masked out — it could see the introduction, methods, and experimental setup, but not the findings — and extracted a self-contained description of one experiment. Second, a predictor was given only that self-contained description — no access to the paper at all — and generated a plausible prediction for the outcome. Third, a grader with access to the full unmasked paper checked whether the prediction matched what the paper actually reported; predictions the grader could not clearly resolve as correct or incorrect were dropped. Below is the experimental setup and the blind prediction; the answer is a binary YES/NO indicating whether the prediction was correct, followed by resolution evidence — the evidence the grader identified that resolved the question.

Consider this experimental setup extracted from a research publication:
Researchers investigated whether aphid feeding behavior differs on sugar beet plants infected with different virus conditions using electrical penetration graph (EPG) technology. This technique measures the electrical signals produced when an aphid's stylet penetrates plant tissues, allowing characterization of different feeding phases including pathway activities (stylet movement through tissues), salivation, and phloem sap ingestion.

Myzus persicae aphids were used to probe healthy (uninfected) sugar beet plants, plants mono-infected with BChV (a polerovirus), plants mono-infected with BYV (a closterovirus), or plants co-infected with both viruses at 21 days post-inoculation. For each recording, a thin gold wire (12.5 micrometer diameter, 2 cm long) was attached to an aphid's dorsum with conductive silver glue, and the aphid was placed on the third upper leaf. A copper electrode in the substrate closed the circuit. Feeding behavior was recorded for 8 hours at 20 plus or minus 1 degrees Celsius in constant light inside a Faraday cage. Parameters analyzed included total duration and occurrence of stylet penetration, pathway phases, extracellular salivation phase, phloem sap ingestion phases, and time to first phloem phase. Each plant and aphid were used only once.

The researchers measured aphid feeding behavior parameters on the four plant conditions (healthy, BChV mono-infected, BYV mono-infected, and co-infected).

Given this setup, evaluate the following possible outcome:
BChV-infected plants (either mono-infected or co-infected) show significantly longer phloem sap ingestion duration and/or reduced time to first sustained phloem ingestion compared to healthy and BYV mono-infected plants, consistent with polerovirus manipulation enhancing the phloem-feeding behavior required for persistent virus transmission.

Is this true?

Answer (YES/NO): NO